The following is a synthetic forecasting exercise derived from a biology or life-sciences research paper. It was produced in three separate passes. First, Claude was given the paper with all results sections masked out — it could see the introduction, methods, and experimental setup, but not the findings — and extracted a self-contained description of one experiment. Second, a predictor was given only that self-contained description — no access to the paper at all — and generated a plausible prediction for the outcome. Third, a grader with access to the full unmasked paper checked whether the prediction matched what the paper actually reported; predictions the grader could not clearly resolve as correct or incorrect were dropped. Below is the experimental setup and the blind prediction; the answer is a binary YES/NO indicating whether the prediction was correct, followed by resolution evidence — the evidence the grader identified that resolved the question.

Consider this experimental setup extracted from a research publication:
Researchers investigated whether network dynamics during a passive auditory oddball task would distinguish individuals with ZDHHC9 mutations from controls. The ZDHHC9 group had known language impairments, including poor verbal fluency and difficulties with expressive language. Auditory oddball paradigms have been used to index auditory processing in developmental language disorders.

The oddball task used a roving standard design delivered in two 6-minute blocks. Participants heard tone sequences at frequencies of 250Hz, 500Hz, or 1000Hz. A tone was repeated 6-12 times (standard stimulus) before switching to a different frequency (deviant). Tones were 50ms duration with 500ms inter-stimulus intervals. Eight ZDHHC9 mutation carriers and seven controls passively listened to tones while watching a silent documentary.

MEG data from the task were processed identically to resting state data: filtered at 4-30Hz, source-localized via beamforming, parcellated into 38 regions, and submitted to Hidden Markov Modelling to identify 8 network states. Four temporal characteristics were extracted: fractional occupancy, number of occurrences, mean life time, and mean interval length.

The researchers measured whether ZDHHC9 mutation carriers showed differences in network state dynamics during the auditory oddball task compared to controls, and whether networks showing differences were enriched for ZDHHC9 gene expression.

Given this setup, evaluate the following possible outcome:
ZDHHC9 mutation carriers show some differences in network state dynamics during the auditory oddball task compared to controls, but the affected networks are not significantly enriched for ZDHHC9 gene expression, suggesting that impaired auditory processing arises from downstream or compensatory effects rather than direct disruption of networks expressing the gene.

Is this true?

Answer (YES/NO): NO